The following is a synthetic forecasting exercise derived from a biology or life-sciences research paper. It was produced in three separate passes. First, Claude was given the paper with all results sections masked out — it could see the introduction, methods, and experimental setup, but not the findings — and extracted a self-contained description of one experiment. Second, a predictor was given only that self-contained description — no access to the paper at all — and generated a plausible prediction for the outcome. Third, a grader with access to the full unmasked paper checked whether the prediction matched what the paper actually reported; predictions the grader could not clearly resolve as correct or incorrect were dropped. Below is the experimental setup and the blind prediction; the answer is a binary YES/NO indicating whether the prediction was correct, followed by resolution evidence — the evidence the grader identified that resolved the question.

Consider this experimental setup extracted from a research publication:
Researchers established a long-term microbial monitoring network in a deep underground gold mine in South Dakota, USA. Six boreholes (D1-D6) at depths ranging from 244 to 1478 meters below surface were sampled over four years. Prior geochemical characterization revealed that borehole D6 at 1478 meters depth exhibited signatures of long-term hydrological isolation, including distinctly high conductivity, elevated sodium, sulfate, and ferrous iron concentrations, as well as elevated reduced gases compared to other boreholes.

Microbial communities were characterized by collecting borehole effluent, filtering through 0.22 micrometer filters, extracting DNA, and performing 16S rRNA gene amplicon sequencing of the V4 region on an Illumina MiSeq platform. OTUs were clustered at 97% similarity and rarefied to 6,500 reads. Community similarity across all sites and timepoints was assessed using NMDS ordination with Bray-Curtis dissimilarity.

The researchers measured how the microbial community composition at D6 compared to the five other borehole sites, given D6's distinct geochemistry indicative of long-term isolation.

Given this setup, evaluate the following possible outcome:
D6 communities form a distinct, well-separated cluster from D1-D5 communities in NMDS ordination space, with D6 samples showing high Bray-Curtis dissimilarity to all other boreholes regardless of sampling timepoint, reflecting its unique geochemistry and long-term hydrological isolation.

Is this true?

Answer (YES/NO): YES